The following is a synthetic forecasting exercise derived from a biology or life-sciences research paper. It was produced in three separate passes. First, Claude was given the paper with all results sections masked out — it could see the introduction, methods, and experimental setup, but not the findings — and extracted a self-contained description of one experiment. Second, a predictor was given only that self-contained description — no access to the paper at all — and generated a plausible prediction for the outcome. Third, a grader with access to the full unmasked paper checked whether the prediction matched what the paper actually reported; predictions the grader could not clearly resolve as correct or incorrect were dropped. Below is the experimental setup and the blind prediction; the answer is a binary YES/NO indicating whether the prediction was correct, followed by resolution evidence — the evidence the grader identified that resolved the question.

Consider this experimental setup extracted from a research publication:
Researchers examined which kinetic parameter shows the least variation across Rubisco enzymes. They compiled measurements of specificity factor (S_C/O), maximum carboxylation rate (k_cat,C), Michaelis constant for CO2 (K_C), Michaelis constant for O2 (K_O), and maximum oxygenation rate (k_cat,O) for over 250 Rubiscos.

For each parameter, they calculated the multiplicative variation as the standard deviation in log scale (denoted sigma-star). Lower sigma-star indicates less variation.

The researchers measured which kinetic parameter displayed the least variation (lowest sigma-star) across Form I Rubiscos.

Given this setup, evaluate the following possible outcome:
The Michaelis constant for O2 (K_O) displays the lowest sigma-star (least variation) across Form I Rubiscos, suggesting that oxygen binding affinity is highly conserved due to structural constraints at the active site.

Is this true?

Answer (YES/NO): NO